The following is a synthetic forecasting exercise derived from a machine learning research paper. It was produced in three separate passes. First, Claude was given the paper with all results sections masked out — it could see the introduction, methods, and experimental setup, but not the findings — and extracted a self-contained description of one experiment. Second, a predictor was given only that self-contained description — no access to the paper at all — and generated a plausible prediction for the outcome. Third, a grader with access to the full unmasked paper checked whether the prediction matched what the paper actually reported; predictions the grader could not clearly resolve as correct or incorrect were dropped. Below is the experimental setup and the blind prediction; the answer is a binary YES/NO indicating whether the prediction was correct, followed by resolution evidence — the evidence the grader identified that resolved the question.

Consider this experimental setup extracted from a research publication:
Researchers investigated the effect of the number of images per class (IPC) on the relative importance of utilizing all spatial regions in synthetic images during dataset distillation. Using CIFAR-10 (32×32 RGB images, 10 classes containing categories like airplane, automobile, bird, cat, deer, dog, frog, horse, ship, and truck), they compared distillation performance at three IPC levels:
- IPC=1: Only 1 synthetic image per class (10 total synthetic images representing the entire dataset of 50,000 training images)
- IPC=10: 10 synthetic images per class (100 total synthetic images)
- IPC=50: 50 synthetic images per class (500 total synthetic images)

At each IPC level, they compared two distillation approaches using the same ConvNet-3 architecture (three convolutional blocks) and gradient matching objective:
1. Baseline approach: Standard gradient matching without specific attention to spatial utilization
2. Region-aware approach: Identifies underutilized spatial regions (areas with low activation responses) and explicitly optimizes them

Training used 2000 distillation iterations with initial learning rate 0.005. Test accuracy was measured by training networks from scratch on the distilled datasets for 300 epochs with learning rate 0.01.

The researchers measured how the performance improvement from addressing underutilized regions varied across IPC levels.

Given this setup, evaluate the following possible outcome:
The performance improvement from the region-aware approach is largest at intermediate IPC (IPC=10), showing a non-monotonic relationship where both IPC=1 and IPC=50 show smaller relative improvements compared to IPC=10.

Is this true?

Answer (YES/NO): NO